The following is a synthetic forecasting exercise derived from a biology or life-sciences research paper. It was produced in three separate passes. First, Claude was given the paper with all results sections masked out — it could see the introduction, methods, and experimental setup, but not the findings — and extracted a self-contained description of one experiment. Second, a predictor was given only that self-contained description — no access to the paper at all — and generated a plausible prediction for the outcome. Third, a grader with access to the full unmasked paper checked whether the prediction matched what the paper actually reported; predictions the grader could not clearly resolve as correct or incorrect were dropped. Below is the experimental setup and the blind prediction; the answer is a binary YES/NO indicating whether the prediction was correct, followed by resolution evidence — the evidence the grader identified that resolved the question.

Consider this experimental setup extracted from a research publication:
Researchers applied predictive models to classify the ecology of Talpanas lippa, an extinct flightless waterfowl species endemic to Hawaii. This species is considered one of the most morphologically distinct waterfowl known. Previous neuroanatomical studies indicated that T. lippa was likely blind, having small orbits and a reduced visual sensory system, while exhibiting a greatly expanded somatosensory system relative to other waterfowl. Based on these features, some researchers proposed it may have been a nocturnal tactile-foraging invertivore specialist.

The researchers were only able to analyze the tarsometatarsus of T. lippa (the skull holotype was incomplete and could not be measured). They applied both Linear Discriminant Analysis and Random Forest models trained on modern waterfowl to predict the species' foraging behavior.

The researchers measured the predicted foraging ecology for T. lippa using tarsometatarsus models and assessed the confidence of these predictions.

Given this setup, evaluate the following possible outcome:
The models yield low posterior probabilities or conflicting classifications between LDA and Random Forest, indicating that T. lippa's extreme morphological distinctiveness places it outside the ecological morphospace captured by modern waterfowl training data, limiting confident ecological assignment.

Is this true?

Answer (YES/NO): NO